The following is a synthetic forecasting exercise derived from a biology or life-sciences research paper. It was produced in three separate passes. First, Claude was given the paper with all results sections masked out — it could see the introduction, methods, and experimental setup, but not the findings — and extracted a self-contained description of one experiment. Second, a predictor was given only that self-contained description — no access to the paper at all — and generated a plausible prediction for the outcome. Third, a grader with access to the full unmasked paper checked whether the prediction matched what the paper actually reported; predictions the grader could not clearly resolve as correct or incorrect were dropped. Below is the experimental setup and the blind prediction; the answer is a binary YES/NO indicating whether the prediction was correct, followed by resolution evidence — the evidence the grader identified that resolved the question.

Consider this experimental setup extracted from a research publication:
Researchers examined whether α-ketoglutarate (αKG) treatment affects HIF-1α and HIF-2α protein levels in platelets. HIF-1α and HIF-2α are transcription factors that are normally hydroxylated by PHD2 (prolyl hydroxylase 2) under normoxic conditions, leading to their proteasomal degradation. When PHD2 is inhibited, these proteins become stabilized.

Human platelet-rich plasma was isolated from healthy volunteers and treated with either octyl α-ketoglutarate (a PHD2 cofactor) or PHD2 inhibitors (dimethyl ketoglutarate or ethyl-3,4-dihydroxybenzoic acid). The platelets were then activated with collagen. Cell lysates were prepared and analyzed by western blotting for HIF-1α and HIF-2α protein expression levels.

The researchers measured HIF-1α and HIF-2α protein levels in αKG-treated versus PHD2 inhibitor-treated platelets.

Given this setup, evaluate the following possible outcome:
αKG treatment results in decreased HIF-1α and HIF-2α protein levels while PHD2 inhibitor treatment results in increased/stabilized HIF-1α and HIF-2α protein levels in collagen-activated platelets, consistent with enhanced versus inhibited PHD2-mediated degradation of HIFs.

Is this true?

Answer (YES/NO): YES